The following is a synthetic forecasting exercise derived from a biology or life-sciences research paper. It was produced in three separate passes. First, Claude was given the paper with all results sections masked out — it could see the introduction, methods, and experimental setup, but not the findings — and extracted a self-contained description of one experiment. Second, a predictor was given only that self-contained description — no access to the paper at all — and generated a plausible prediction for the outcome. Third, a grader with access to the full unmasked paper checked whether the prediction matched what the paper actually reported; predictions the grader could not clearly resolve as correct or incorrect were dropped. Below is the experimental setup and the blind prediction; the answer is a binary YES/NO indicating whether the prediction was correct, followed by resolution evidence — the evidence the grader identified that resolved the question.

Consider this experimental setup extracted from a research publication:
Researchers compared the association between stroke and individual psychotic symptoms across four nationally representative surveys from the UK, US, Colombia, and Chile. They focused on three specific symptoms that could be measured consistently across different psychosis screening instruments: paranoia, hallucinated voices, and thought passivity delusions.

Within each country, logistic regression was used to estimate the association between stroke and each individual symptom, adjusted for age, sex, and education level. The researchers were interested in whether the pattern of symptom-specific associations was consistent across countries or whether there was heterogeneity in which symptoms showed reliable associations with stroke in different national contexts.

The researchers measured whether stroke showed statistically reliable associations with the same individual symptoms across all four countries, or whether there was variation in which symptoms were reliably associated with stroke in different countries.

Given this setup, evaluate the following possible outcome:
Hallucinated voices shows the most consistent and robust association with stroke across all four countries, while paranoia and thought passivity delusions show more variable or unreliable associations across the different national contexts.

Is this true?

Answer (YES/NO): NO